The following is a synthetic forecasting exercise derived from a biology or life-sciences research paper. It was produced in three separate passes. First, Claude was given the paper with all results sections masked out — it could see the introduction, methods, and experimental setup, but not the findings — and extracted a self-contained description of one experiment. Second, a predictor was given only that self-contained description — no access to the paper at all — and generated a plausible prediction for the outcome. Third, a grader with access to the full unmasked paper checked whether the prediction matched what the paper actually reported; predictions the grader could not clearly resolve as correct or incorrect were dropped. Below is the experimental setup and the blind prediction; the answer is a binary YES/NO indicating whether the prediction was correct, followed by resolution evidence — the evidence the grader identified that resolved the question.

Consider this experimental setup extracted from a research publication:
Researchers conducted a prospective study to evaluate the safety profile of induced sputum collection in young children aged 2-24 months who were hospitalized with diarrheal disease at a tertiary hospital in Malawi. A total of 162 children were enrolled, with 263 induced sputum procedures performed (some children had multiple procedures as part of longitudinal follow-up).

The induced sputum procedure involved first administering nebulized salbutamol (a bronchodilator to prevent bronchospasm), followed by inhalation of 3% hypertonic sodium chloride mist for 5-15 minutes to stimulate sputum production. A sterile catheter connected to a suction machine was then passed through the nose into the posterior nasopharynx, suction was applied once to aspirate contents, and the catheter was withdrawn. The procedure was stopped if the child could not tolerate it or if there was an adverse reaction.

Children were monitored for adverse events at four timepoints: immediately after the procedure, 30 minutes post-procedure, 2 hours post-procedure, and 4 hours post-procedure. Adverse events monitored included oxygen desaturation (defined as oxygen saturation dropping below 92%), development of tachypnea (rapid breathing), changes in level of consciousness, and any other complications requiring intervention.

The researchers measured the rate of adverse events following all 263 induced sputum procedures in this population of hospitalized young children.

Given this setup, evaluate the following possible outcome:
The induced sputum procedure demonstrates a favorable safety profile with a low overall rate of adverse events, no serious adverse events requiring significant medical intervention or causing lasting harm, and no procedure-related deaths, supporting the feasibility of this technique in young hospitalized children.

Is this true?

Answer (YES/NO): YES